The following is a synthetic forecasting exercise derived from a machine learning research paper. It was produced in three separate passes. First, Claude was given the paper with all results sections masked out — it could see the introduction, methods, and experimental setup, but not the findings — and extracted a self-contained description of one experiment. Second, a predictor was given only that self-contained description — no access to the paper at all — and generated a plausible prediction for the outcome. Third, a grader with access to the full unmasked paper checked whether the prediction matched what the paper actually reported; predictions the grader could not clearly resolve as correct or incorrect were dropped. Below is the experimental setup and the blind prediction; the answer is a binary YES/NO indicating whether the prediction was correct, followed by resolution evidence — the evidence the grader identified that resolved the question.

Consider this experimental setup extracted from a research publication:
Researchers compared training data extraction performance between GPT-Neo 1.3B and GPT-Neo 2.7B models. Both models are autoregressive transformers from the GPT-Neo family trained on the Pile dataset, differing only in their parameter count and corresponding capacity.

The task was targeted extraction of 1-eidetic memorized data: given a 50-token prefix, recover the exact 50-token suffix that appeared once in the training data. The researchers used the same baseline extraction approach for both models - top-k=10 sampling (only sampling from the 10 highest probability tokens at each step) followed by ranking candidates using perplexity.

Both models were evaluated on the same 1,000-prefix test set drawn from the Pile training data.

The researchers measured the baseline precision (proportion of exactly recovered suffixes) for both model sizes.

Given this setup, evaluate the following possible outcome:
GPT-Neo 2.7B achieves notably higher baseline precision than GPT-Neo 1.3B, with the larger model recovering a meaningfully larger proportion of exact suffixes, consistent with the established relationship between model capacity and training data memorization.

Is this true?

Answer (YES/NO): YES